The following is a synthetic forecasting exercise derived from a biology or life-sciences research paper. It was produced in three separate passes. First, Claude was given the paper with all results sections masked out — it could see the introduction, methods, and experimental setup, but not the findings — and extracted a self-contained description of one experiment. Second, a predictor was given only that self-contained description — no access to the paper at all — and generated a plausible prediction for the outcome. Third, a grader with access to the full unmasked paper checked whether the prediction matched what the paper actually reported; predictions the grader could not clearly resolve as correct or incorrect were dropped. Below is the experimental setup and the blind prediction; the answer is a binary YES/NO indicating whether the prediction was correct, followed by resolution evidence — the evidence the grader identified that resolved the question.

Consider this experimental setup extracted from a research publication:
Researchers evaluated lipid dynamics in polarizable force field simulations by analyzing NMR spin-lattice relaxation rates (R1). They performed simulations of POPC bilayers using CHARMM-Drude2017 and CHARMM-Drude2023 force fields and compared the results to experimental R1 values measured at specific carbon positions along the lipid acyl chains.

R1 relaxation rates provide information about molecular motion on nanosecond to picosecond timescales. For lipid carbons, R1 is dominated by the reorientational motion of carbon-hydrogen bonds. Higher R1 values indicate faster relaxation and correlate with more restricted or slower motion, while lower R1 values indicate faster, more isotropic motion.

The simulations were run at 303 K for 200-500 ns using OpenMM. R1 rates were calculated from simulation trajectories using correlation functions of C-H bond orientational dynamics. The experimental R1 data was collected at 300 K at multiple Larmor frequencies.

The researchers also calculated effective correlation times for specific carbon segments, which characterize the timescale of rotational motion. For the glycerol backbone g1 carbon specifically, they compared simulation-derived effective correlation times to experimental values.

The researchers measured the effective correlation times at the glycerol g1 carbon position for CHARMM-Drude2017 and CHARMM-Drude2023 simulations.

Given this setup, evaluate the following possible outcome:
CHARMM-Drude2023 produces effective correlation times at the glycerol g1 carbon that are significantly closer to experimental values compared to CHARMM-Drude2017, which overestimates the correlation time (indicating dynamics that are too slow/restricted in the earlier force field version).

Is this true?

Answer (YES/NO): YES